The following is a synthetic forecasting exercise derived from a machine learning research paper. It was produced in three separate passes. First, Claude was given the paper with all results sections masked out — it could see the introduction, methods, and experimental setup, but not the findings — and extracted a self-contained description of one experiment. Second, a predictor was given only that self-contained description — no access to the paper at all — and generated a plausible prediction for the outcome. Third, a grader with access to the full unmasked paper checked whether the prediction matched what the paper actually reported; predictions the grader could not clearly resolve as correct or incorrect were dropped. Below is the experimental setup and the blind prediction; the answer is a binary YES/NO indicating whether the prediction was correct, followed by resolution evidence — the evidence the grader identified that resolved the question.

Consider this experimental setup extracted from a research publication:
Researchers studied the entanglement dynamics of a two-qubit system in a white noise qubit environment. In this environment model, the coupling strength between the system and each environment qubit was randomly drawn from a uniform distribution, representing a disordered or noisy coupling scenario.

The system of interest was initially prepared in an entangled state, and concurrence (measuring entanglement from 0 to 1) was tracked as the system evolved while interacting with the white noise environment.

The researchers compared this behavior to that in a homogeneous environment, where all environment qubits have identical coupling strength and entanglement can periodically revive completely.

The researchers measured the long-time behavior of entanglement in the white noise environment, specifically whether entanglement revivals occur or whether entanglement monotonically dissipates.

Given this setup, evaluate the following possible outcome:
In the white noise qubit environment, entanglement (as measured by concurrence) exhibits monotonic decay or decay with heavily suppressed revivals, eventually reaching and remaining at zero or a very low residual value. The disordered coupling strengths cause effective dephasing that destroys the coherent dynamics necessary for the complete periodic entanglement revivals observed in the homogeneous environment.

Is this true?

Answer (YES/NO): YES